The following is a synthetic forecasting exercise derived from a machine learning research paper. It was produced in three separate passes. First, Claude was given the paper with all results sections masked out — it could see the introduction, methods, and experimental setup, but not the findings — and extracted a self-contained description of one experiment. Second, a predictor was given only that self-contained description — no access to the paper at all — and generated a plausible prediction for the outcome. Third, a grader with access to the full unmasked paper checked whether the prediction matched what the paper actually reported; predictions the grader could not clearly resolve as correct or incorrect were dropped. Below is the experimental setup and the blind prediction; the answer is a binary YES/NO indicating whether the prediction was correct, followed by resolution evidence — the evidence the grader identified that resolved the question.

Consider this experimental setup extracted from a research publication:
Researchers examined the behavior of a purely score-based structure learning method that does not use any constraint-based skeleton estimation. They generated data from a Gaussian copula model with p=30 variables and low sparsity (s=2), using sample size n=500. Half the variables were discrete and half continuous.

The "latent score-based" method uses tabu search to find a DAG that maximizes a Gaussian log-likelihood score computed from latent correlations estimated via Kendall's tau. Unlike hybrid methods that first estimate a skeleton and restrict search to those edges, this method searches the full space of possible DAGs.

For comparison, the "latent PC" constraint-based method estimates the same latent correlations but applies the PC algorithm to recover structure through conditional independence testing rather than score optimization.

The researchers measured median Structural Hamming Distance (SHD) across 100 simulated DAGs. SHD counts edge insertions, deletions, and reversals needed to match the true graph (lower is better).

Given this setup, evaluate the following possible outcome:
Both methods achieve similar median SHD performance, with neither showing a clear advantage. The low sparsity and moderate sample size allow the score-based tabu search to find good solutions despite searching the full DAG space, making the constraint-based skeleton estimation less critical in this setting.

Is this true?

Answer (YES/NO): NO